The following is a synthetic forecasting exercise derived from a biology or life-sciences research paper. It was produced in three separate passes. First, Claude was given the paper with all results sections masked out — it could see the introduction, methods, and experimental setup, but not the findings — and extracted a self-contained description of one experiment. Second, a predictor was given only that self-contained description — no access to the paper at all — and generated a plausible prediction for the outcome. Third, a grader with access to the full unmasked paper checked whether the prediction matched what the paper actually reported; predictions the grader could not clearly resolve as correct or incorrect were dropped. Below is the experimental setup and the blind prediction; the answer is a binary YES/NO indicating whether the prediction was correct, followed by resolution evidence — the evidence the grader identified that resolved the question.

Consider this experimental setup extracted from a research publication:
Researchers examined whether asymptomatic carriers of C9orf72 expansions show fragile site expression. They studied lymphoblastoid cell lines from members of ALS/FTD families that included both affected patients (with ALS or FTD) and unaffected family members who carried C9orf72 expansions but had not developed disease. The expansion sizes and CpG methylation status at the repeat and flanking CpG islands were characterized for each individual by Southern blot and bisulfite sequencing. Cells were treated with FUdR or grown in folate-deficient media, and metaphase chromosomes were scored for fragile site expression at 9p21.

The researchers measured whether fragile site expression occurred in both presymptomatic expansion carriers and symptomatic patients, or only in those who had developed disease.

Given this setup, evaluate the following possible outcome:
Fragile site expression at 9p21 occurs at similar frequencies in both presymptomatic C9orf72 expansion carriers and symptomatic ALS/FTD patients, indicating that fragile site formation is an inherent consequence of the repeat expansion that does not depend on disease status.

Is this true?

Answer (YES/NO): YES